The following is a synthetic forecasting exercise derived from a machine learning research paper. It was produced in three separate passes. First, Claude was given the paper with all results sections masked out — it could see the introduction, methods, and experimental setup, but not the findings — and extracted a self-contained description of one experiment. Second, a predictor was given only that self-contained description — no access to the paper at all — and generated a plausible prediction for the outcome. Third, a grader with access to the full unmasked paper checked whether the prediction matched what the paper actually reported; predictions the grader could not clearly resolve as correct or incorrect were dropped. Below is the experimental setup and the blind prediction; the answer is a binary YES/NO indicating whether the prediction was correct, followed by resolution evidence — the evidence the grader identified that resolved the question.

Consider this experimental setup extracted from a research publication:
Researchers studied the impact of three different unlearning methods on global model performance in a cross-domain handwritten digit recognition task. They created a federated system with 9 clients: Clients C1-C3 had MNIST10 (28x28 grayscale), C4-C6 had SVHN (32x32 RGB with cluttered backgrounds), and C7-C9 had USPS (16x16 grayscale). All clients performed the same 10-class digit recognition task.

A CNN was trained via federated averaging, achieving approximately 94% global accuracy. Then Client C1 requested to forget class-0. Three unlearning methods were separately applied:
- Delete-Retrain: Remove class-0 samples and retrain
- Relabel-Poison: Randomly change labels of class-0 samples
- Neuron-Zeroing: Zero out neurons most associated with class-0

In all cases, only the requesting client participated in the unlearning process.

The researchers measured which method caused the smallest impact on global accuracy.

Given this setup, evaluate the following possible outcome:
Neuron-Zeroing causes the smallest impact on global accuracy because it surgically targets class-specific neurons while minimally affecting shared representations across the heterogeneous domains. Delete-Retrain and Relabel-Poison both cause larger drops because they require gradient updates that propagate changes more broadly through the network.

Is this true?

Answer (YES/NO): NO